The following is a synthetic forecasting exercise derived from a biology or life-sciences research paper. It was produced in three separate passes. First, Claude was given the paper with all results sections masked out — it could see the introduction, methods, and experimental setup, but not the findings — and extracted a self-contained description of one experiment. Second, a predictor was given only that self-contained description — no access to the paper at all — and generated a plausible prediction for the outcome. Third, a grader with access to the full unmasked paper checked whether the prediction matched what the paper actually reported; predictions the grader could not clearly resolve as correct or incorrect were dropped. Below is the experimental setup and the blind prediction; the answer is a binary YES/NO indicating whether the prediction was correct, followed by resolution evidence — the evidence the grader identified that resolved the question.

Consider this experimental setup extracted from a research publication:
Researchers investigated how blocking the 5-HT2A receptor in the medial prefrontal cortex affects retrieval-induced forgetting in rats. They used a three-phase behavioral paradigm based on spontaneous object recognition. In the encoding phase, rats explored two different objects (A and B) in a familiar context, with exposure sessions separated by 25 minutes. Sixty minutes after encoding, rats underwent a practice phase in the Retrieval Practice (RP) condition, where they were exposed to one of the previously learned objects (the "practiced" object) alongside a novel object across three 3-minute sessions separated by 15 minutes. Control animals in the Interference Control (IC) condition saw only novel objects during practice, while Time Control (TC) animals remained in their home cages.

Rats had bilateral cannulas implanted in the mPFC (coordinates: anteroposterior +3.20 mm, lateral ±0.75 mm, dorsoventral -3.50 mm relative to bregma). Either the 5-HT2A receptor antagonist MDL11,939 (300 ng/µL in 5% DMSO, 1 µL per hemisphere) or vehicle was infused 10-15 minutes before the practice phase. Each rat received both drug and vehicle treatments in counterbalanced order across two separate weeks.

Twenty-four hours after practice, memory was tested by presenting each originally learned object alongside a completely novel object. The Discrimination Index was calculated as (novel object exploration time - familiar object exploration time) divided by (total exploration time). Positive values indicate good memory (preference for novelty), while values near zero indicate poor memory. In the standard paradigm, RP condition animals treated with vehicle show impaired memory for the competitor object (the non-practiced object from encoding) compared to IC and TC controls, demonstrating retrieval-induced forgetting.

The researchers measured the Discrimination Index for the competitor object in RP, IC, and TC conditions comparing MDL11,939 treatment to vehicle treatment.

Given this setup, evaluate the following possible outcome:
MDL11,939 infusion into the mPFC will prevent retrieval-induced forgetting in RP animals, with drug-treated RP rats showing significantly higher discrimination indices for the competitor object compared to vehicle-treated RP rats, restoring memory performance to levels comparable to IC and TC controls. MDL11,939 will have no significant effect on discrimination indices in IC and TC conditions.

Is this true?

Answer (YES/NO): YES